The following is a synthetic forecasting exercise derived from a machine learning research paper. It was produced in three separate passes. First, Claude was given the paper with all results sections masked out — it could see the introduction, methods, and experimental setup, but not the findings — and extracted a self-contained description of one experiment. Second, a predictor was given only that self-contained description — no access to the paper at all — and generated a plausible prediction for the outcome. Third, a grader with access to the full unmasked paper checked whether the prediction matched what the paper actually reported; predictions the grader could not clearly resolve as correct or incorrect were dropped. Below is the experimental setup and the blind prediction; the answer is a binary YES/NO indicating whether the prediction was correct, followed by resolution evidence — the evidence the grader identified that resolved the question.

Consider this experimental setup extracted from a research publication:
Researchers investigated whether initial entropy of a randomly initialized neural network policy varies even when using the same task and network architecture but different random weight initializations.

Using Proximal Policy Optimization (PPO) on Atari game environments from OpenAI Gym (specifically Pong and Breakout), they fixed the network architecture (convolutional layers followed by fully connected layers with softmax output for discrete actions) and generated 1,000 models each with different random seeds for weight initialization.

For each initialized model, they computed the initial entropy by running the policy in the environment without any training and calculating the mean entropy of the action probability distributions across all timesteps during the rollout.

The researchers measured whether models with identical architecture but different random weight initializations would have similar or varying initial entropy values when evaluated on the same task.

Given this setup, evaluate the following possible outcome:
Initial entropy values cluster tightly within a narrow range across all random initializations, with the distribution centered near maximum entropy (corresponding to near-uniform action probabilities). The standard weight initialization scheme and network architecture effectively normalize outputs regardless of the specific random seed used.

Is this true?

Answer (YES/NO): NO